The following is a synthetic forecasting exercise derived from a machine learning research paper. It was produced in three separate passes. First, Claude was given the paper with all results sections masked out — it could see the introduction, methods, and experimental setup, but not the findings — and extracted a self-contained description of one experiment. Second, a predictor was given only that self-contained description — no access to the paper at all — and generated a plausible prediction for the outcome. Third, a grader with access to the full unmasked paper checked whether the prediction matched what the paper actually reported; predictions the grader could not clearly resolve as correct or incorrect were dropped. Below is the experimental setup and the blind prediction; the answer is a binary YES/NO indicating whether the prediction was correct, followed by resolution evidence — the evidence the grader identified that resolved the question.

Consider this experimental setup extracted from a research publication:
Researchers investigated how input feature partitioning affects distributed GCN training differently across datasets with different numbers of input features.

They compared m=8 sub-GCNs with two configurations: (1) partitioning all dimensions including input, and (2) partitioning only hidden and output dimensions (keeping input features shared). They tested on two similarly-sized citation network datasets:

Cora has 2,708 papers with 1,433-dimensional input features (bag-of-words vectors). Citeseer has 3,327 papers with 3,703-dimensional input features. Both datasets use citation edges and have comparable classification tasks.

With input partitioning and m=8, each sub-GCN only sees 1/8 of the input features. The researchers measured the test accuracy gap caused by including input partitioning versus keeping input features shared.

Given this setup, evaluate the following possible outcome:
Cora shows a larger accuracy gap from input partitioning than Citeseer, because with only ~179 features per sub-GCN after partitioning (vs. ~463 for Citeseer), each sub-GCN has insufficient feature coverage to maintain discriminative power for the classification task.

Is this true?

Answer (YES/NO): YES